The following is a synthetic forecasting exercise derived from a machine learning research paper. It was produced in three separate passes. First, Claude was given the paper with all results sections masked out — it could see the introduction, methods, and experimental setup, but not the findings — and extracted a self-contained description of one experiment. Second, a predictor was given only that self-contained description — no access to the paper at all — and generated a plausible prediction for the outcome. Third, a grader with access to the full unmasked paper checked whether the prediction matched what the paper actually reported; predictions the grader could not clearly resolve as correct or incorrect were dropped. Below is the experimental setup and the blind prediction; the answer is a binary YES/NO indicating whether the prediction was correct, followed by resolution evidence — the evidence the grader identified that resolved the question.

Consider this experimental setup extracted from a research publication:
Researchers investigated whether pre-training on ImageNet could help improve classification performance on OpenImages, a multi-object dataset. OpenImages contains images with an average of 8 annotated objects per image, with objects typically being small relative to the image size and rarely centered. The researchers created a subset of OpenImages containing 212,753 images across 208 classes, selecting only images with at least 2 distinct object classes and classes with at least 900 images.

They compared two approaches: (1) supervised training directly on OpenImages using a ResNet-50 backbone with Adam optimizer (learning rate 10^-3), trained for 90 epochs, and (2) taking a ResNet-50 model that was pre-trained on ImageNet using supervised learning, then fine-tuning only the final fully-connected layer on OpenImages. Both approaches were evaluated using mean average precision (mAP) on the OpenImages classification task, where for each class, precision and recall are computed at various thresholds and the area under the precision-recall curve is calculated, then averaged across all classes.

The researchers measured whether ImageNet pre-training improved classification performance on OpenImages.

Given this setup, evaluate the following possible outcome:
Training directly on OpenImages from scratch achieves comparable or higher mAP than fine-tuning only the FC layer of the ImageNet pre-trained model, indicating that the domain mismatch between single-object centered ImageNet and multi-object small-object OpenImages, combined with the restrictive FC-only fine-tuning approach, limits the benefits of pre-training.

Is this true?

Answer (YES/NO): YES